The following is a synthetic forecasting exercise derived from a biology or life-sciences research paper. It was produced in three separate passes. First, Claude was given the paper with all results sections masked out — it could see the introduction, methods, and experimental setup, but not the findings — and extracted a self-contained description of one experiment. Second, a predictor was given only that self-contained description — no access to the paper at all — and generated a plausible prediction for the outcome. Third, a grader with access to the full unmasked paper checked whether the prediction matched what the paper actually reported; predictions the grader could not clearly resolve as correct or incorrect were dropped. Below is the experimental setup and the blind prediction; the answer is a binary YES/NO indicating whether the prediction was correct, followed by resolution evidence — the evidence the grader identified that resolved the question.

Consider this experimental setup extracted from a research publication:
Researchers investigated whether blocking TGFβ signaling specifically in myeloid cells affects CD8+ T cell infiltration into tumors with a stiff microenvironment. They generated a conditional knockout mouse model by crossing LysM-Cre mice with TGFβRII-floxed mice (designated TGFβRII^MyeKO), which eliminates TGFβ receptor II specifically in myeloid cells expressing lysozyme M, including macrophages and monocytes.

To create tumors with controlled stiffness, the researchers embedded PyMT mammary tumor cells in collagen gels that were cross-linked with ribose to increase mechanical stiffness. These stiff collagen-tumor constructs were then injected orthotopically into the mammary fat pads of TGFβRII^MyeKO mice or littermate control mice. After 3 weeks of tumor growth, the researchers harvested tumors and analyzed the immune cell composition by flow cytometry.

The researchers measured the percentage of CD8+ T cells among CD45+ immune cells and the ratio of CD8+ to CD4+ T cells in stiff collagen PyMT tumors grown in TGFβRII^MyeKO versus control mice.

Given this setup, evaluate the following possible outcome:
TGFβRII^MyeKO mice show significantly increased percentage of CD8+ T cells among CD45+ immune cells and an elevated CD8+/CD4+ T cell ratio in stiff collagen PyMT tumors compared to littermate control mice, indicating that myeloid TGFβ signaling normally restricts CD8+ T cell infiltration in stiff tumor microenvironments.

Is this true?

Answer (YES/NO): YES